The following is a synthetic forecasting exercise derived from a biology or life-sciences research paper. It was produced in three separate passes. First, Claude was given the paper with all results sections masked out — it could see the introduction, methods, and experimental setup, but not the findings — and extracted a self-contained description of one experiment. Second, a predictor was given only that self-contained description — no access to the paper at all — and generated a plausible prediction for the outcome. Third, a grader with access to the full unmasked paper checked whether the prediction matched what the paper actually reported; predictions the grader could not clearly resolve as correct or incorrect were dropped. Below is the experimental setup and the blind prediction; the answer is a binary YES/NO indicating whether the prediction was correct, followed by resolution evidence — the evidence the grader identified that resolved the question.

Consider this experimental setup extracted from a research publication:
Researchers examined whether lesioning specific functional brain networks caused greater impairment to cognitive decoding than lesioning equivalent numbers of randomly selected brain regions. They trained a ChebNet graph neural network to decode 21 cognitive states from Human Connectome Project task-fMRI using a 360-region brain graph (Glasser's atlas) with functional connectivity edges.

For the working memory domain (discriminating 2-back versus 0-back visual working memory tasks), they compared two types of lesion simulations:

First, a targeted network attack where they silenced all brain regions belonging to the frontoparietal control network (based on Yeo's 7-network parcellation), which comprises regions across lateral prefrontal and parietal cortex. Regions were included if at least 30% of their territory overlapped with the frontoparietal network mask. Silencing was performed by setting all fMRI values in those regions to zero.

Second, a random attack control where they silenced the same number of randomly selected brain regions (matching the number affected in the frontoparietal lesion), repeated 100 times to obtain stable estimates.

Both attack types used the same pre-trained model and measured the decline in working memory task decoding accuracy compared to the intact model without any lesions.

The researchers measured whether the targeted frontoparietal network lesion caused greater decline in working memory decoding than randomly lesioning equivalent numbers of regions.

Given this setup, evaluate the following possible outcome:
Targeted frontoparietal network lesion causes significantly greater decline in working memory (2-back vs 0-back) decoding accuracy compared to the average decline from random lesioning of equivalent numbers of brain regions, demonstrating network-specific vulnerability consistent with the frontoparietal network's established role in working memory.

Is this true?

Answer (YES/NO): YES